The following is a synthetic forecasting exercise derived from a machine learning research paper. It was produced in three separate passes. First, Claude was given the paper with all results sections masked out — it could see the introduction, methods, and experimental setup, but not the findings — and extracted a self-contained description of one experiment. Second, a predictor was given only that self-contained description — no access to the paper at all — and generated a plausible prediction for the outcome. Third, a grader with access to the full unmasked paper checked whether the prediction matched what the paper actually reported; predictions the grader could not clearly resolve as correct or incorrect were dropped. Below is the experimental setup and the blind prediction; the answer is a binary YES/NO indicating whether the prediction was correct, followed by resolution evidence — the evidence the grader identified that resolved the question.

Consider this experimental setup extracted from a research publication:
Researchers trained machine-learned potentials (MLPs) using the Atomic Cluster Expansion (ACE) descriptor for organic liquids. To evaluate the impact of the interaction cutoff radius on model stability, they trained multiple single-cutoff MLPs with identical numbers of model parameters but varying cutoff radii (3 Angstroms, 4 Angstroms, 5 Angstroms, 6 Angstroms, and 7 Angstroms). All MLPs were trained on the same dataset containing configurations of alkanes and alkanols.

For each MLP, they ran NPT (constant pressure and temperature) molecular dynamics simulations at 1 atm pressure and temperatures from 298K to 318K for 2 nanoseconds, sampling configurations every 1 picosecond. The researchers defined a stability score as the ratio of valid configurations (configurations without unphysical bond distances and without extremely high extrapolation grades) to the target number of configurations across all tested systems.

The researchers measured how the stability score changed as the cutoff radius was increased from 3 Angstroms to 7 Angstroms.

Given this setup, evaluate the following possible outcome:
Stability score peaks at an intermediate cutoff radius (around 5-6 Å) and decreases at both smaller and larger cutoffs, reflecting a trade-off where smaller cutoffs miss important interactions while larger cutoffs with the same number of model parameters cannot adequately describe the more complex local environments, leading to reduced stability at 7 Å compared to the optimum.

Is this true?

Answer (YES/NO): NO